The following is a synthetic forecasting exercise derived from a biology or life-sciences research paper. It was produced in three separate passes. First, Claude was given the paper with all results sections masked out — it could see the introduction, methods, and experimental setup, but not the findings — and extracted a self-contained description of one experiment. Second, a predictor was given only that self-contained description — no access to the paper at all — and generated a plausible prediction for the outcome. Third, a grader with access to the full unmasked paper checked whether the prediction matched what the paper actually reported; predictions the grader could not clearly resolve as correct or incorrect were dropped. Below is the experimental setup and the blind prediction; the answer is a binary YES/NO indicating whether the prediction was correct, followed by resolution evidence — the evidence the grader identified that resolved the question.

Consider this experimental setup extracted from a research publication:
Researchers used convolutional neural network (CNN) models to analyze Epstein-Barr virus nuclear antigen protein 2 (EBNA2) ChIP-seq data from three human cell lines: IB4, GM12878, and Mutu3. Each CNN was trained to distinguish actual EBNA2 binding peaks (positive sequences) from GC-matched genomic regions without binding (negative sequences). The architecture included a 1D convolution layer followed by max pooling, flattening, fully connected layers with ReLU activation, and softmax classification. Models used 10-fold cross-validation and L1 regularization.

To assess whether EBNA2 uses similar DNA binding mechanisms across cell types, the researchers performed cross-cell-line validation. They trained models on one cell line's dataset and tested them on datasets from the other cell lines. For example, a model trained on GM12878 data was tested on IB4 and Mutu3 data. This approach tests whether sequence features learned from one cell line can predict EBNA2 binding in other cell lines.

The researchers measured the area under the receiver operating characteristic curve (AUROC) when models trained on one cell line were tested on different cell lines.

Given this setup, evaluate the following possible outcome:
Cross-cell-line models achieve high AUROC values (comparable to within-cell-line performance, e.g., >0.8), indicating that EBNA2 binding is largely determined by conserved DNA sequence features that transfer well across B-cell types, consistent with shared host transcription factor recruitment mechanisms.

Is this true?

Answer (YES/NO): NO